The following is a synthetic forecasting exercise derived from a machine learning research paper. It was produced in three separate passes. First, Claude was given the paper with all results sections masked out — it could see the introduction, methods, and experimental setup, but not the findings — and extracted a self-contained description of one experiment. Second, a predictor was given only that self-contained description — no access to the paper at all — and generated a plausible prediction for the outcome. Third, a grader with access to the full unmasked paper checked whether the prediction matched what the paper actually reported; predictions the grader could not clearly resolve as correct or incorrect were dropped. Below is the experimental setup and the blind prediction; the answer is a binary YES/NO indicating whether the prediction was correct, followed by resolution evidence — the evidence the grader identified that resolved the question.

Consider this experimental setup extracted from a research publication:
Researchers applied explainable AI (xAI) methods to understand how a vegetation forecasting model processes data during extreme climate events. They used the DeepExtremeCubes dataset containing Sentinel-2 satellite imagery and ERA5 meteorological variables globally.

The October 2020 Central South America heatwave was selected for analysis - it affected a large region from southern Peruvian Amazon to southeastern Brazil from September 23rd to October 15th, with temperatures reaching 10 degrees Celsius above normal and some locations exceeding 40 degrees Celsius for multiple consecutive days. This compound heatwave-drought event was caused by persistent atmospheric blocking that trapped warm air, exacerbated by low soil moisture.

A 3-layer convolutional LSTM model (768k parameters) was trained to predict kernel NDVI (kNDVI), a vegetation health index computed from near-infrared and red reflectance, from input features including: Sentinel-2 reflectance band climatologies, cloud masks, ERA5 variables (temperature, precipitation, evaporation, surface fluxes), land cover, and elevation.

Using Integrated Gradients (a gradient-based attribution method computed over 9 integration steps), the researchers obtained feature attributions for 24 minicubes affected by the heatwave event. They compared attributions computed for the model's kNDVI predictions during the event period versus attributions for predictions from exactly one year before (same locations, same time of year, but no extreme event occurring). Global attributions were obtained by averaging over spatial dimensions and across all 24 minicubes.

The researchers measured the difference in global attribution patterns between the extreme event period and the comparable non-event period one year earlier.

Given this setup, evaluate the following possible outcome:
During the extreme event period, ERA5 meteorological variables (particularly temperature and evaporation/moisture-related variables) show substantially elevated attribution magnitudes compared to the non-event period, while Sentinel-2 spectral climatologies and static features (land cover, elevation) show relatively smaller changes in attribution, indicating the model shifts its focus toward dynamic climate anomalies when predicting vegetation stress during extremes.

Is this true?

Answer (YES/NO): NO